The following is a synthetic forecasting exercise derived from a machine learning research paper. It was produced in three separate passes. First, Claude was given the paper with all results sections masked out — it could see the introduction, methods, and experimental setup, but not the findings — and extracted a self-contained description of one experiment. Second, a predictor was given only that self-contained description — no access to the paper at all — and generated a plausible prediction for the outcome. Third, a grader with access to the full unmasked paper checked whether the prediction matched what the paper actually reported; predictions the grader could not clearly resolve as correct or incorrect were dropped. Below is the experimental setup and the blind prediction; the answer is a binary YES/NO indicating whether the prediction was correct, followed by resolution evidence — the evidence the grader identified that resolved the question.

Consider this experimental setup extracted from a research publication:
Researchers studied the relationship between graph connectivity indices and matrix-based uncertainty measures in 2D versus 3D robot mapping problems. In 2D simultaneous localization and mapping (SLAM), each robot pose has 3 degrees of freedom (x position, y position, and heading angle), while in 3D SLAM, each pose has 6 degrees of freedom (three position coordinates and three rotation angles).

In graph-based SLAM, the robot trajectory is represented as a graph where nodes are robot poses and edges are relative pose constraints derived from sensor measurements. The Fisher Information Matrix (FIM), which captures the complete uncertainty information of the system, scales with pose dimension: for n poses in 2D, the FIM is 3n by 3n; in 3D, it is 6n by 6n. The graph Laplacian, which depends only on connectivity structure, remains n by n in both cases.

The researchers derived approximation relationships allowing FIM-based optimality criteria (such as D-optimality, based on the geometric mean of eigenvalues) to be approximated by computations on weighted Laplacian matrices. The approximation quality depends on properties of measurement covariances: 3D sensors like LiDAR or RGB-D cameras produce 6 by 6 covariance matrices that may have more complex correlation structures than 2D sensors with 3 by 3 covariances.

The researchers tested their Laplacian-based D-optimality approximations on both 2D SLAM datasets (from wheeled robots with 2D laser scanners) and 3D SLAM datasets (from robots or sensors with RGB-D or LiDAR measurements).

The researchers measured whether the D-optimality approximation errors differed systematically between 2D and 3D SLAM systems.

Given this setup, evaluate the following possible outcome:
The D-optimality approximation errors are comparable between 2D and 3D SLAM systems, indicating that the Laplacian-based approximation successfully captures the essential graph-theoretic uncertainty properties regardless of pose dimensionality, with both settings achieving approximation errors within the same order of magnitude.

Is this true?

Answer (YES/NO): YES